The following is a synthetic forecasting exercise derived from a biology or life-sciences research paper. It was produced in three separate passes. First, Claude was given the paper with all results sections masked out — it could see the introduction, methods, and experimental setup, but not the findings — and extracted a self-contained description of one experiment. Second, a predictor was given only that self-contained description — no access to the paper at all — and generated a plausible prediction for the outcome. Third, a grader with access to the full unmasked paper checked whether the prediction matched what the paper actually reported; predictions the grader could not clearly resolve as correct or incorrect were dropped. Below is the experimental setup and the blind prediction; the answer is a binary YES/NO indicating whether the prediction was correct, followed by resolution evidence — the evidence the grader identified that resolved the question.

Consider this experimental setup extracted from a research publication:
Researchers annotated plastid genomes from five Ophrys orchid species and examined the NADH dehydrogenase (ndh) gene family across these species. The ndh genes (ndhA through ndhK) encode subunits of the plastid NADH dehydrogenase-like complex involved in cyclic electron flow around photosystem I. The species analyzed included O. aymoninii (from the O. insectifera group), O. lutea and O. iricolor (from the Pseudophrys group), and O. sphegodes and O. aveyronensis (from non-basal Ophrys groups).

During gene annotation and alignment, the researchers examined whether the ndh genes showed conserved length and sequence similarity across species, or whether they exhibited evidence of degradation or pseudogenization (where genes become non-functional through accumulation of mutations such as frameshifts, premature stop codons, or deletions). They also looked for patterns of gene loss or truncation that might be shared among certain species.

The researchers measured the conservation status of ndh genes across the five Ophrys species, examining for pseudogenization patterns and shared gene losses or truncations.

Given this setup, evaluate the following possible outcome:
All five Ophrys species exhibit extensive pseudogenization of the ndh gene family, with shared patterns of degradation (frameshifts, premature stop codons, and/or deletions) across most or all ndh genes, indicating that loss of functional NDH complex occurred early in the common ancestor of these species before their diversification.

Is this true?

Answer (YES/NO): NO